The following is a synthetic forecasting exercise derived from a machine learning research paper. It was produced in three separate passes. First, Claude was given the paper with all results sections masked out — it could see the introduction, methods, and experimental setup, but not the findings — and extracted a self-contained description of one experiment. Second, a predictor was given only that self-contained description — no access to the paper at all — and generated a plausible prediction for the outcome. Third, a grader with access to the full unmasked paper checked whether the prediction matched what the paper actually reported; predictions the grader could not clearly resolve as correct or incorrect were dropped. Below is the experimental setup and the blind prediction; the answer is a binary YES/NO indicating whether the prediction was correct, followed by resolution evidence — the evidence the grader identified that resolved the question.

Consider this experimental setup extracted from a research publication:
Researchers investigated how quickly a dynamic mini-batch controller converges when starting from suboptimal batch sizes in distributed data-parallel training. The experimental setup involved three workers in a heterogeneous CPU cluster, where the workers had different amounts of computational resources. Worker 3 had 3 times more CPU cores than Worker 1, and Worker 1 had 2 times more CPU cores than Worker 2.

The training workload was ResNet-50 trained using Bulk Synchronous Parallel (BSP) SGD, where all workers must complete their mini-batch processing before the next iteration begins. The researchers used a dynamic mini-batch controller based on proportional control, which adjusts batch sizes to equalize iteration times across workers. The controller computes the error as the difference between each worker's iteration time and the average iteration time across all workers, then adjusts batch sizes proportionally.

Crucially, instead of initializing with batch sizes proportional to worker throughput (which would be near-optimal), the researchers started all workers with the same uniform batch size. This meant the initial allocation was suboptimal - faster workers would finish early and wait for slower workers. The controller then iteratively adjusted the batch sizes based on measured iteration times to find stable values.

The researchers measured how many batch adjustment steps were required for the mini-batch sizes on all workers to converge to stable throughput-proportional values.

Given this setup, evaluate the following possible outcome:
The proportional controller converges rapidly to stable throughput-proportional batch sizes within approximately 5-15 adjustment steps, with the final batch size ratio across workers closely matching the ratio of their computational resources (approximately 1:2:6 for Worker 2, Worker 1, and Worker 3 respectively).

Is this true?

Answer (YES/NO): NO